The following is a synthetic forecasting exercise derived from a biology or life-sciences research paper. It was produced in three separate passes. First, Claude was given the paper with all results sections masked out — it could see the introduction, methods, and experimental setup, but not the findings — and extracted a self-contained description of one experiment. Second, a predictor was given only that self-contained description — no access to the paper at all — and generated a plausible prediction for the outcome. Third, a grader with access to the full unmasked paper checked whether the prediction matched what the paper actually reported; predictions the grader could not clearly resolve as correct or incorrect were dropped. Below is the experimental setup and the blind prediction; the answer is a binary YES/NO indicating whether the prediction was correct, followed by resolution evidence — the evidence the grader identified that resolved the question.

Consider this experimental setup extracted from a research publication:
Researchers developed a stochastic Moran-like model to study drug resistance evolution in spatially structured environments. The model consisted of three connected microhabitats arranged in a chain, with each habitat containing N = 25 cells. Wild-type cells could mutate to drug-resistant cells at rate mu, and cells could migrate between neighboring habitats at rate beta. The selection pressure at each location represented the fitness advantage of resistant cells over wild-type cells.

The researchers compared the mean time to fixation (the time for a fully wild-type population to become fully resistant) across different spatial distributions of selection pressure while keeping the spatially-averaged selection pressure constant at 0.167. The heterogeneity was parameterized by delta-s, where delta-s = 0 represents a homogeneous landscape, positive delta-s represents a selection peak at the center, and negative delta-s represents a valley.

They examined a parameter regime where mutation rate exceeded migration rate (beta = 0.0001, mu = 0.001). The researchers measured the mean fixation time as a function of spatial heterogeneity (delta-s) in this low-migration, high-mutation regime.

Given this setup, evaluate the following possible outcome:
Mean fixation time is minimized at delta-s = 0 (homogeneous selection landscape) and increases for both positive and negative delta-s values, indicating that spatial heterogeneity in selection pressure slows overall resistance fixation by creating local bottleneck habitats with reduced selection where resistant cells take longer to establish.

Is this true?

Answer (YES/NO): YES